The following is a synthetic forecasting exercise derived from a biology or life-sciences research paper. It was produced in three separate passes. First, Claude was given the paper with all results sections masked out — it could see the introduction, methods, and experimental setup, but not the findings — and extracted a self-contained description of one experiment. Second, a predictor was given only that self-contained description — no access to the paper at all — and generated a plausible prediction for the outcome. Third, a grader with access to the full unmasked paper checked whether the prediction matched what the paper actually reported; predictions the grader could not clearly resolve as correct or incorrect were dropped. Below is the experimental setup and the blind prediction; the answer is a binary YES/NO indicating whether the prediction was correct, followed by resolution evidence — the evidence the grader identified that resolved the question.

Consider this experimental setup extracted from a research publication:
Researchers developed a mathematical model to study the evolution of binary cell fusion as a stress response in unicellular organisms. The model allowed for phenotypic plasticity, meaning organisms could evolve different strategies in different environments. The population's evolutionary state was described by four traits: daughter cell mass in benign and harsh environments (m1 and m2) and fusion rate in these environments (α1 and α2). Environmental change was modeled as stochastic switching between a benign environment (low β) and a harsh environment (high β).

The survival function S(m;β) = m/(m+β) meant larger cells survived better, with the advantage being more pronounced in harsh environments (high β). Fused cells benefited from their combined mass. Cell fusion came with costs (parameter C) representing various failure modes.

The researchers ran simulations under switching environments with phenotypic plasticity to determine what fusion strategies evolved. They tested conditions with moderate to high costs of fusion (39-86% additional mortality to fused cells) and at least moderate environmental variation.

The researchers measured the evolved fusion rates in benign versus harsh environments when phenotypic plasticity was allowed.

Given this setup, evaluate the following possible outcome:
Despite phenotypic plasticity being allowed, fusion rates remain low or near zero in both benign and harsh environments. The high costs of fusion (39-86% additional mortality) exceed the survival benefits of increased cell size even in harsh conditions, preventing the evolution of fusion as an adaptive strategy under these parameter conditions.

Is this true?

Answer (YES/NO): NO